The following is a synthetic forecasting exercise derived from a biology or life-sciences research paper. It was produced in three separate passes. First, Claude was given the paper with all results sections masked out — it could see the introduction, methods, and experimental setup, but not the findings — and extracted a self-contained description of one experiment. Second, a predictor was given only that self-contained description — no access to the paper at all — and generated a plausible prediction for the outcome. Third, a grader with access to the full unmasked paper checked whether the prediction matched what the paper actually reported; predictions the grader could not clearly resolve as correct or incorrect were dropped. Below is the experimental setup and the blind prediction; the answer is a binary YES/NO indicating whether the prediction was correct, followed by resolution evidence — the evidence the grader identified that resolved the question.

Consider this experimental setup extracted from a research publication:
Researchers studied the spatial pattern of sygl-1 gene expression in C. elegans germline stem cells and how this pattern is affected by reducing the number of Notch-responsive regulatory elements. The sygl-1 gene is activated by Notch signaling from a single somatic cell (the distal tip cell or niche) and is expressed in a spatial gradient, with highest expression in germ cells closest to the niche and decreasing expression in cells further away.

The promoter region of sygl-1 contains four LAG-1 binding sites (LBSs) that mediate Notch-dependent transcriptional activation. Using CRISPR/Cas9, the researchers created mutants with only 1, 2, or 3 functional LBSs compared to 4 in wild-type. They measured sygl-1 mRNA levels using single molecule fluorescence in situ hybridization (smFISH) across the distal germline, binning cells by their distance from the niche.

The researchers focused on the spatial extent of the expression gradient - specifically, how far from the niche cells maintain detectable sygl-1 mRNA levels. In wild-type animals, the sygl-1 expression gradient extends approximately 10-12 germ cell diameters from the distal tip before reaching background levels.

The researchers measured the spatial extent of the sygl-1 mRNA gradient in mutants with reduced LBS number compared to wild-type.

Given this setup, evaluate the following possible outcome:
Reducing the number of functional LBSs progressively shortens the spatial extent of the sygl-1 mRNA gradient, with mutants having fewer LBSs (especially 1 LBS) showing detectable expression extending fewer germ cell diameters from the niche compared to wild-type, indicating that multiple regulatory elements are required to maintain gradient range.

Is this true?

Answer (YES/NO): YES